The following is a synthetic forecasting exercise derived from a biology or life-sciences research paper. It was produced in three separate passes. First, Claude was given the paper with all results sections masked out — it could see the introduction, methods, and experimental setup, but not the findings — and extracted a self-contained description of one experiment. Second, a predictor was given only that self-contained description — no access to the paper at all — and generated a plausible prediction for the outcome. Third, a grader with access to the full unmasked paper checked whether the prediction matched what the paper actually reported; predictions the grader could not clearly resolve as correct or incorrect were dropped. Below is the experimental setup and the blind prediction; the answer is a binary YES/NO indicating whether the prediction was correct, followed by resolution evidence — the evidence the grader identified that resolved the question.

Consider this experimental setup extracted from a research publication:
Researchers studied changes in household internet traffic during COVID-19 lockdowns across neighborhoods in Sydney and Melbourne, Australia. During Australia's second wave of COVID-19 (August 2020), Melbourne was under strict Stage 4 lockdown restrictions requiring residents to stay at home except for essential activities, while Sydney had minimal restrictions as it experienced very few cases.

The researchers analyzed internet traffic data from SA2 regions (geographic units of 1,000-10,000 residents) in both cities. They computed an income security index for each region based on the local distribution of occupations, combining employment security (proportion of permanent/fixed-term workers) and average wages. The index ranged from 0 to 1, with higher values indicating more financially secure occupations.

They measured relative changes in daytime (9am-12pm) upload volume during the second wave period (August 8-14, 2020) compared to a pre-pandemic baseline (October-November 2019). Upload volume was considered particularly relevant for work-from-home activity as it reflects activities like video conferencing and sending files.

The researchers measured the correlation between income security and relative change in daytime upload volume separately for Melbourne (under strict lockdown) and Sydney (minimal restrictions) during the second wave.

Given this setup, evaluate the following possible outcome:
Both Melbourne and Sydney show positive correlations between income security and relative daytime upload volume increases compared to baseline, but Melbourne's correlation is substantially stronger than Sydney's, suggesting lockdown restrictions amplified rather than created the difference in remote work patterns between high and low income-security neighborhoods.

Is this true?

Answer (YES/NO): NO